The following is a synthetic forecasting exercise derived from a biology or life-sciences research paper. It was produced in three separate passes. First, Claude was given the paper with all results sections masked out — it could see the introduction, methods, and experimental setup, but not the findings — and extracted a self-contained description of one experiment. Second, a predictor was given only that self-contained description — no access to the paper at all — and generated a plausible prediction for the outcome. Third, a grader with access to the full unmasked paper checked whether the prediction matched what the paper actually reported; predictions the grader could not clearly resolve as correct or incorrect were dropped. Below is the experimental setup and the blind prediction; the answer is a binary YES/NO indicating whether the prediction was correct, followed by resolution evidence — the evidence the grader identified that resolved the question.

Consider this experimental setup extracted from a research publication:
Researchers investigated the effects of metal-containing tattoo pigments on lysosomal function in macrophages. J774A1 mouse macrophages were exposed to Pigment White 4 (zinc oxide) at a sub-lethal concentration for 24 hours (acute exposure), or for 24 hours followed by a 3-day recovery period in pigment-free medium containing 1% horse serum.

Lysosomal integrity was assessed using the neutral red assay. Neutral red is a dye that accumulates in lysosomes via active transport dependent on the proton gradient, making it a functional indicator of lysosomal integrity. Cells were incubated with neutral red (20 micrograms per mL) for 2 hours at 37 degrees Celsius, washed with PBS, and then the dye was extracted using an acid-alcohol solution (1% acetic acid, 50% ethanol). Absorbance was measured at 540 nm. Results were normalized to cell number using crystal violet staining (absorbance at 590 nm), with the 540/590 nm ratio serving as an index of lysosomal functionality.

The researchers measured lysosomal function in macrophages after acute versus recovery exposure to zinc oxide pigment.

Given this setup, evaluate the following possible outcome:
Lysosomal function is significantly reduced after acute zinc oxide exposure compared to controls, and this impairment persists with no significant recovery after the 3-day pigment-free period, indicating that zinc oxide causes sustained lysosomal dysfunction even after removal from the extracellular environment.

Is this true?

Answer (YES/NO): NO